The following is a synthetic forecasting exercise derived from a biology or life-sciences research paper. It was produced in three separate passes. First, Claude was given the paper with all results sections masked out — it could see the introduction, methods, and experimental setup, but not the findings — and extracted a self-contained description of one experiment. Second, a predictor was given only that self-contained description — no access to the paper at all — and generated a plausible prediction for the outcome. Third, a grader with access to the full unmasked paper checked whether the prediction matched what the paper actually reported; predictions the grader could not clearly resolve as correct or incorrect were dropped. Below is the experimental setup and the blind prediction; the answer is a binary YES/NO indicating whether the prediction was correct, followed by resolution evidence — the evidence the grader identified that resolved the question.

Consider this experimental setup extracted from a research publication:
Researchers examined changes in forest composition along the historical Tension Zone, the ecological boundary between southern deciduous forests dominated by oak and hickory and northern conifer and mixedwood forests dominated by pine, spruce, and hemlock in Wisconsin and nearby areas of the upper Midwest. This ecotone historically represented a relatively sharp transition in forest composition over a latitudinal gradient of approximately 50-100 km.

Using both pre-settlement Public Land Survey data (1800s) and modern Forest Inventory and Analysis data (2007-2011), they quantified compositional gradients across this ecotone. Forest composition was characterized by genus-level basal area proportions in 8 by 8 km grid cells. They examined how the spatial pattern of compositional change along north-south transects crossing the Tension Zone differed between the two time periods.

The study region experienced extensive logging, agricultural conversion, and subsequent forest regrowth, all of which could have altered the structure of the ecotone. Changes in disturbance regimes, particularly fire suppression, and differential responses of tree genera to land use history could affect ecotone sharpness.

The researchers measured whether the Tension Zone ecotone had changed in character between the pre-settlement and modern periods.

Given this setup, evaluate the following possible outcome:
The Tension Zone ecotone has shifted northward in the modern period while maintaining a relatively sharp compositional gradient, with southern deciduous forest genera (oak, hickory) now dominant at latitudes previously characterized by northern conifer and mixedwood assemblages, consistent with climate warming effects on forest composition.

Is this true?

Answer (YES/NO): NO